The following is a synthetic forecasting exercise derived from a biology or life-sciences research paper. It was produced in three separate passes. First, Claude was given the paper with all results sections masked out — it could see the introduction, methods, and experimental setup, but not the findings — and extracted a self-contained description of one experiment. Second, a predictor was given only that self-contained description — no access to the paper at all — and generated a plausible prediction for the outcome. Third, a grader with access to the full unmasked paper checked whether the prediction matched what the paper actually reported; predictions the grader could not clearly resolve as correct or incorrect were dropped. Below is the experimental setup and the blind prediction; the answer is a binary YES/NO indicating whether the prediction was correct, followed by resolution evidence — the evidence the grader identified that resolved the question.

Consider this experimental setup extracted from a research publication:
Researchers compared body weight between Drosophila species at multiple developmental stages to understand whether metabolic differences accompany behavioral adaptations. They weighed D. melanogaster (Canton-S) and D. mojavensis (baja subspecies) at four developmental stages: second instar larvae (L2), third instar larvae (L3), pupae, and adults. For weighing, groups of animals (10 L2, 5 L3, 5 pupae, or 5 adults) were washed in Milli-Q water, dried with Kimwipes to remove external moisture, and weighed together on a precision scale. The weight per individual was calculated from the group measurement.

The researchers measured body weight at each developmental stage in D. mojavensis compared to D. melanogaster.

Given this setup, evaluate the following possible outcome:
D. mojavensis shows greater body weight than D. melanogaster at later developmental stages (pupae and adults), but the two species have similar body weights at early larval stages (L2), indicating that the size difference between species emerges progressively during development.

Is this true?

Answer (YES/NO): NO